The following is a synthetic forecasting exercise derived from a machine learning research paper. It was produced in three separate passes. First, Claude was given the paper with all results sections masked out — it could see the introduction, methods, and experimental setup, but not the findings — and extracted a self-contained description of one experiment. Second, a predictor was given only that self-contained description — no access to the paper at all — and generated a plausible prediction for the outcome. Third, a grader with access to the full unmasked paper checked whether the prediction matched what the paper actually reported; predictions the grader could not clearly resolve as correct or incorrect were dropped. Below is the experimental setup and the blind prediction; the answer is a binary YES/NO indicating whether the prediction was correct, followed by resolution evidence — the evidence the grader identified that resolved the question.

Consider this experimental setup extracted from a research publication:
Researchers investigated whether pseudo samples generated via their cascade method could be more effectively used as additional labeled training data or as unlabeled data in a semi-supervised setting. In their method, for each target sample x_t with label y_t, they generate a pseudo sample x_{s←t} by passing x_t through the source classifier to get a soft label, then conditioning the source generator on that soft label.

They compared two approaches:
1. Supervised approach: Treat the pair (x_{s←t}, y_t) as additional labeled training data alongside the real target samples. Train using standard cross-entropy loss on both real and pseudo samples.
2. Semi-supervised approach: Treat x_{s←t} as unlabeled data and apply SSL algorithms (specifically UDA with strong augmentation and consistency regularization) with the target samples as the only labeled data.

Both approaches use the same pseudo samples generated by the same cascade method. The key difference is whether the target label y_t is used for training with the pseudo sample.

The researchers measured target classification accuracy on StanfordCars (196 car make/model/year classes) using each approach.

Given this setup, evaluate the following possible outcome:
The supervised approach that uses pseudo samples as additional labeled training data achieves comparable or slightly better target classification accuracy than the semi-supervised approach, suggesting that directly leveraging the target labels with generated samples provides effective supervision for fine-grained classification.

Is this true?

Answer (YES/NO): NO